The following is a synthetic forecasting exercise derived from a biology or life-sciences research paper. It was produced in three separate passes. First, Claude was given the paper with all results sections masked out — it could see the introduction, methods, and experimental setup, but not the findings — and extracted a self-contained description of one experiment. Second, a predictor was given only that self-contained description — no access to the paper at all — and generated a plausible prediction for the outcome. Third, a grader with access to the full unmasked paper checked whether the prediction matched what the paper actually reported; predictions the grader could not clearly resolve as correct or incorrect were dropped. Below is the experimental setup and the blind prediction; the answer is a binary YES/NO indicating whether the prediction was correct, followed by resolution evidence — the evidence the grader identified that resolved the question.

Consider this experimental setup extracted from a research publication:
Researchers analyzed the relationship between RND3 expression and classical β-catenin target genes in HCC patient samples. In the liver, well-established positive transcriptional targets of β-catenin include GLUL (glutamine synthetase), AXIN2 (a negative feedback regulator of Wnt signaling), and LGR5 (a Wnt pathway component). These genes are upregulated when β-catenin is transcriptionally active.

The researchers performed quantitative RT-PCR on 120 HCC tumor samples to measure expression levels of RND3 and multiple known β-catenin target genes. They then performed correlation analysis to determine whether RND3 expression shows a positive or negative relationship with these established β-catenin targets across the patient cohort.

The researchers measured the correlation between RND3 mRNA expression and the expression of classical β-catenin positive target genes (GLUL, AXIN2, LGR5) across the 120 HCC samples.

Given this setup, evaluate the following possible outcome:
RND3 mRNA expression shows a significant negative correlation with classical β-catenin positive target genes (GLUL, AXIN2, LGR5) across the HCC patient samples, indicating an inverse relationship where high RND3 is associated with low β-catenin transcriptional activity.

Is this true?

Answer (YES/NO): YES